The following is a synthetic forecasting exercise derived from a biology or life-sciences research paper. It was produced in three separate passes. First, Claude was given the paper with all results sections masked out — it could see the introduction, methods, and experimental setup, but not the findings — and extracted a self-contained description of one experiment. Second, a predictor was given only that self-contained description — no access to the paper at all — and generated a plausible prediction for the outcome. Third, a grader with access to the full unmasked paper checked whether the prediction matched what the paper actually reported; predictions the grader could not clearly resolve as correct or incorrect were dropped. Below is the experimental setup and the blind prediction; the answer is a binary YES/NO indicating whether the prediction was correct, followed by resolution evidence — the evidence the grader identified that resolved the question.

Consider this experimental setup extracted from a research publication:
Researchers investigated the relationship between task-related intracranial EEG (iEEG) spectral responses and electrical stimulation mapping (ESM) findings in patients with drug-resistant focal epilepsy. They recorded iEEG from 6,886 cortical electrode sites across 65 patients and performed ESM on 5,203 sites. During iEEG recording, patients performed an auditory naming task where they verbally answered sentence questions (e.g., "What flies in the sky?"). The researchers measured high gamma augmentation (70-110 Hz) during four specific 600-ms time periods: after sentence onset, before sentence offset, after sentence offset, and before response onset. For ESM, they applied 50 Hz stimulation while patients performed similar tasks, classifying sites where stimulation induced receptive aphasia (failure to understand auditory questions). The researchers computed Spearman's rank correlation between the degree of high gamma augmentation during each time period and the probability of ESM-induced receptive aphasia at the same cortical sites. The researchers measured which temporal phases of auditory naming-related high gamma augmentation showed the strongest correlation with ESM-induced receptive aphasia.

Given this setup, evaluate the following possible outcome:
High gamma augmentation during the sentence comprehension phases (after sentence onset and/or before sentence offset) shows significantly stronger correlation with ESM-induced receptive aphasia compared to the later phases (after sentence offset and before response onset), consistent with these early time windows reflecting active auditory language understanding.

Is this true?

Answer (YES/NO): YES